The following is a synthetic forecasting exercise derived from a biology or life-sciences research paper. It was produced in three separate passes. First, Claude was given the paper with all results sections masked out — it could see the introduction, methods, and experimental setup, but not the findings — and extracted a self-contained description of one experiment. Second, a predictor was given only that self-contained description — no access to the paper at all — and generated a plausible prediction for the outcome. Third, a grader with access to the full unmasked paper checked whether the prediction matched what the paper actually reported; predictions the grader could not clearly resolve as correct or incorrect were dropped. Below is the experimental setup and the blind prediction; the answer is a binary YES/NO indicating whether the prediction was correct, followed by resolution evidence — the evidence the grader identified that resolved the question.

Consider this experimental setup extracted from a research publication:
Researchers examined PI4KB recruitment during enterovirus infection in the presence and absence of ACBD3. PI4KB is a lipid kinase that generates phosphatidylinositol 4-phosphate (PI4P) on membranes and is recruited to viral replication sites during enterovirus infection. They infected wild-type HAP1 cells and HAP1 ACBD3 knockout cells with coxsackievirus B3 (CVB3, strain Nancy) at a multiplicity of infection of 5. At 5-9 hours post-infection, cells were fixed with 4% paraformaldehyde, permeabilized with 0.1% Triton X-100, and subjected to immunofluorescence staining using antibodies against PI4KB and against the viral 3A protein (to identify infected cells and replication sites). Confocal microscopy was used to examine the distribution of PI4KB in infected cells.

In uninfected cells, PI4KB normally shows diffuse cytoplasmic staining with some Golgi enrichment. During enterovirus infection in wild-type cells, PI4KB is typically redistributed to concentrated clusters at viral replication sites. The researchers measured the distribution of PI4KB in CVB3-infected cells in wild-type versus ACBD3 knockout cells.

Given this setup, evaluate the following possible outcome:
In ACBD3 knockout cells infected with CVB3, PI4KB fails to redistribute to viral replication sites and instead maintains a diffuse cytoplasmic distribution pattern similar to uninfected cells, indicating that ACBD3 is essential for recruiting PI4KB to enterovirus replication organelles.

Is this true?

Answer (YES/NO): YES